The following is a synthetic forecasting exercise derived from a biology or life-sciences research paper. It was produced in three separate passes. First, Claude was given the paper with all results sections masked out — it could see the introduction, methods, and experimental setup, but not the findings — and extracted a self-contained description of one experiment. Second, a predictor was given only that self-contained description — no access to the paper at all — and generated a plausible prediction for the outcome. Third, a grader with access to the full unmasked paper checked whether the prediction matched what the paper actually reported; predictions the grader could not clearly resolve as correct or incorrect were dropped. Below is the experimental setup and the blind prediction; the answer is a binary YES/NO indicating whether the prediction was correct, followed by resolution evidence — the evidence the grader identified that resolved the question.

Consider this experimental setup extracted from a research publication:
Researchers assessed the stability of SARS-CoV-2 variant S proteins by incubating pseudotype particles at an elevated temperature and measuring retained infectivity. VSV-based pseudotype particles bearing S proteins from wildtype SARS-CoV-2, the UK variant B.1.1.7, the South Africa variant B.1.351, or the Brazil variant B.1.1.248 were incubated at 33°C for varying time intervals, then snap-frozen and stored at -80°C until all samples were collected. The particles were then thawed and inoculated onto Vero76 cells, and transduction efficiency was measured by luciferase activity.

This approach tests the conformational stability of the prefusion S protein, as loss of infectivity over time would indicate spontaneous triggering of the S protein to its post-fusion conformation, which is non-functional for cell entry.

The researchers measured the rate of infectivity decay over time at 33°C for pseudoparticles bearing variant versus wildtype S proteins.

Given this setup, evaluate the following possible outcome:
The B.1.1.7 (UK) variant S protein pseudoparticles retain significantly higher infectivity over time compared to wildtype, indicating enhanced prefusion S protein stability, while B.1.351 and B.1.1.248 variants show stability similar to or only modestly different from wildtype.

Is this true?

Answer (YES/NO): NO